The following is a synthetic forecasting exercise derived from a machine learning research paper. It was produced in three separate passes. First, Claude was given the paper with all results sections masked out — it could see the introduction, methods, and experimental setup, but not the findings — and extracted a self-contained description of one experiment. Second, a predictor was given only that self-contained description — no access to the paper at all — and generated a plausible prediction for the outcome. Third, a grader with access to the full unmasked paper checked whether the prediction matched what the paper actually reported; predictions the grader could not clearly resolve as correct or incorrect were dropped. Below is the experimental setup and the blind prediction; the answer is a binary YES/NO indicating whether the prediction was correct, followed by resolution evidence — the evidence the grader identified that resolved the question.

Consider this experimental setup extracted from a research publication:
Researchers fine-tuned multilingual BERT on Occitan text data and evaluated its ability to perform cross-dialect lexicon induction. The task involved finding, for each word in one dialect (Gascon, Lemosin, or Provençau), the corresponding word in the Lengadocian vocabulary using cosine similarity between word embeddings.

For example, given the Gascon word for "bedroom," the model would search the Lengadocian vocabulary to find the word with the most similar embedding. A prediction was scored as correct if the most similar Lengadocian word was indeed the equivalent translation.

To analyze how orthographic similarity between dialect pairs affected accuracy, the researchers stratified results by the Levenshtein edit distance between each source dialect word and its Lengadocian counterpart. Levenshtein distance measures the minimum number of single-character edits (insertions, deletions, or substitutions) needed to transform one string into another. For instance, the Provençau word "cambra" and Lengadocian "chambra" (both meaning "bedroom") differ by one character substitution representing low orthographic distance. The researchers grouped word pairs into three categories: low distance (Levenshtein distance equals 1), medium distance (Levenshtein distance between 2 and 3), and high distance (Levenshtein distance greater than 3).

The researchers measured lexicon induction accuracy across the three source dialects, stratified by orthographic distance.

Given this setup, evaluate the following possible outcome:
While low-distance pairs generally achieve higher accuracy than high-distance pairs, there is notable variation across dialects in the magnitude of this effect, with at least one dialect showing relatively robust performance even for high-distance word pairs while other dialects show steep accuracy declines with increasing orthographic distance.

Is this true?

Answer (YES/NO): NO